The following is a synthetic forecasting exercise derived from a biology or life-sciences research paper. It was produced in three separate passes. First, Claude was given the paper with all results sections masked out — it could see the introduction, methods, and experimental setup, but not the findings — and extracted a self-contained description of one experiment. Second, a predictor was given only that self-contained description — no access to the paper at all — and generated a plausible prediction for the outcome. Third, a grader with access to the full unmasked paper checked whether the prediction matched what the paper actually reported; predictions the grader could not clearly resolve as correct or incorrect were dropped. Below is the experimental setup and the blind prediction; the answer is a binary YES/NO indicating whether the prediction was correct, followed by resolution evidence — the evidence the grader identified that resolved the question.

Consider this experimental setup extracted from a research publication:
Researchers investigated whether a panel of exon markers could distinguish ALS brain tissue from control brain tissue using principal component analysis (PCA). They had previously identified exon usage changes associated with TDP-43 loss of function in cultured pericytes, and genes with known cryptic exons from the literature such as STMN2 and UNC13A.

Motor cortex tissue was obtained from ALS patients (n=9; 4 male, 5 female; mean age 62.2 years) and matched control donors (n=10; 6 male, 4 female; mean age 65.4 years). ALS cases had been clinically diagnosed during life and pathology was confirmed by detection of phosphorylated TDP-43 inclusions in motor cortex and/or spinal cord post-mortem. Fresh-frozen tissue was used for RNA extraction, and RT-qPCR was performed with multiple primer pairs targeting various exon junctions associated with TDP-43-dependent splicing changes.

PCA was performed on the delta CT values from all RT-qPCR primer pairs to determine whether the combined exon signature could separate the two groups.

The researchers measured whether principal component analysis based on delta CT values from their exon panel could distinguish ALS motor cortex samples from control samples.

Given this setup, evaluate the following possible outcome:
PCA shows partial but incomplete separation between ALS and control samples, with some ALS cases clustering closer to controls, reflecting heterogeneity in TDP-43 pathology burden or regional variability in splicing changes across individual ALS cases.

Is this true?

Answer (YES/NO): YES